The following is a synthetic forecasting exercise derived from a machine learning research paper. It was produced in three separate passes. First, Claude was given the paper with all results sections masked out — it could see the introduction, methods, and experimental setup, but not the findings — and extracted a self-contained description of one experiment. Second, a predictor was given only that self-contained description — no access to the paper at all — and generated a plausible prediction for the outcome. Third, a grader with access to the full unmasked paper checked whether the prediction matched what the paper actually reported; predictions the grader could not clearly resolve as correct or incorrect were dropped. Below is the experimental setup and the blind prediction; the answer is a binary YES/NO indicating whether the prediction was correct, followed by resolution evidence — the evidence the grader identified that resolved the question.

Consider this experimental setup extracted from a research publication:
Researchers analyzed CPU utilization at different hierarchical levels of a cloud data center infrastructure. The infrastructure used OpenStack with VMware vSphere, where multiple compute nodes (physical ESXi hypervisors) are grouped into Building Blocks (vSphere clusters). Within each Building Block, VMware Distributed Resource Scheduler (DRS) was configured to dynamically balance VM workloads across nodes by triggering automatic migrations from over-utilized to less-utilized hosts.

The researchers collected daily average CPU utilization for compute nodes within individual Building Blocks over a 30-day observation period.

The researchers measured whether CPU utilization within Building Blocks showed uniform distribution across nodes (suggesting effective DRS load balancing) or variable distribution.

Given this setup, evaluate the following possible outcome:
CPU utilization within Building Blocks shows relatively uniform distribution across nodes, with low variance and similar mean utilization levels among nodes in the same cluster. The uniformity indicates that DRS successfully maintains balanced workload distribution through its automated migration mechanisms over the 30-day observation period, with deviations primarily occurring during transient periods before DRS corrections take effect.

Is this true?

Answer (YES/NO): NO